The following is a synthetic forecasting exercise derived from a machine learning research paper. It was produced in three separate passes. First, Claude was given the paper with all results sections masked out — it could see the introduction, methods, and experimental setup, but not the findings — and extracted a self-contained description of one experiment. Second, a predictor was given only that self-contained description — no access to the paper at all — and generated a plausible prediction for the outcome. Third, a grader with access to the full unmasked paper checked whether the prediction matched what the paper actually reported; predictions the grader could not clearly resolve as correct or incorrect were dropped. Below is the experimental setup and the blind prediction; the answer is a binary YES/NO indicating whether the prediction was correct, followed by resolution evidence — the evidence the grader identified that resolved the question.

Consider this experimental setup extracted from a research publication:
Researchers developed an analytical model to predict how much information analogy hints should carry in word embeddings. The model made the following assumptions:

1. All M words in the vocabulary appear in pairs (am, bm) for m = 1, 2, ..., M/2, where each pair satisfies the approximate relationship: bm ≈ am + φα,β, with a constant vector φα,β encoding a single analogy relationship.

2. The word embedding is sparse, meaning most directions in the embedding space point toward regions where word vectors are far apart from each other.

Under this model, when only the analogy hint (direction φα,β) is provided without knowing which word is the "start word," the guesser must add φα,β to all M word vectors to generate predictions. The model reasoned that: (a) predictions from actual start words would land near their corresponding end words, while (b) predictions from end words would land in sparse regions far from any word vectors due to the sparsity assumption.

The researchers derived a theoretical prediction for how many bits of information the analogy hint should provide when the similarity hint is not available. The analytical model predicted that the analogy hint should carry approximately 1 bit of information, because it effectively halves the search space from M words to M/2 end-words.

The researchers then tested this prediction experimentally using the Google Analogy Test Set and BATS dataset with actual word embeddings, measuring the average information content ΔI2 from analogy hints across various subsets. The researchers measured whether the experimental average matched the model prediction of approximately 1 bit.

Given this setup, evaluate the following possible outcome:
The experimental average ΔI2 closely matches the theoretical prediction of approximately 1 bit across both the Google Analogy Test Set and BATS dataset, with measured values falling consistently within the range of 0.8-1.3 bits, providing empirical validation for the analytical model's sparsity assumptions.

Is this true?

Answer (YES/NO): NO